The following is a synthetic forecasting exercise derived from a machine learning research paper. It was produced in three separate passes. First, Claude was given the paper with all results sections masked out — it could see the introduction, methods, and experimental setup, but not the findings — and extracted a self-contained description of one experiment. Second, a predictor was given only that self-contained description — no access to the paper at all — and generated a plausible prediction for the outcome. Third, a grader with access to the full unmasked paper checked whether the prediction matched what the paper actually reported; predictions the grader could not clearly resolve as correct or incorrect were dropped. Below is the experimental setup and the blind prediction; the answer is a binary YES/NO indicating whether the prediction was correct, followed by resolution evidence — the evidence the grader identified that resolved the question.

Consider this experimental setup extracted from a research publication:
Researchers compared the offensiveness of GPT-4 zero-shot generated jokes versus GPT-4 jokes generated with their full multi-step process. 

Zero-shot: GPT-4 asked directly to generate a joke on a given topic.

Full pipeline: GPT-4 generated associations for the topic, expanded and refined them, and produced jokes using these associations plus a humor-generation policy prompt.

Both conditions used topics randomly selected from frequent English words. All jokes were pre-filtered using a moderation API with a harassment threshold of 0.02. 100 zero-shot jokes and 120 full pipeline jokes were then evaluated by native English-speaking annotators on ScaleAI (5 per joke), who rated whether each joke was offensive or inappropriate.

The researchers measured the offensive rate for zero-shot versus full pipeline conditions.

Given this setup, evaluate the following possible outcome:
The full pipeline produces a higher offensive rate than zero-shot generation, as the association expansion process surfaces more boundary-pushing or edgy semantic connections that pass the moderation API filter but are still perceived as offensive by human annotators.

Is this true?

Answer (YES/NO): YES